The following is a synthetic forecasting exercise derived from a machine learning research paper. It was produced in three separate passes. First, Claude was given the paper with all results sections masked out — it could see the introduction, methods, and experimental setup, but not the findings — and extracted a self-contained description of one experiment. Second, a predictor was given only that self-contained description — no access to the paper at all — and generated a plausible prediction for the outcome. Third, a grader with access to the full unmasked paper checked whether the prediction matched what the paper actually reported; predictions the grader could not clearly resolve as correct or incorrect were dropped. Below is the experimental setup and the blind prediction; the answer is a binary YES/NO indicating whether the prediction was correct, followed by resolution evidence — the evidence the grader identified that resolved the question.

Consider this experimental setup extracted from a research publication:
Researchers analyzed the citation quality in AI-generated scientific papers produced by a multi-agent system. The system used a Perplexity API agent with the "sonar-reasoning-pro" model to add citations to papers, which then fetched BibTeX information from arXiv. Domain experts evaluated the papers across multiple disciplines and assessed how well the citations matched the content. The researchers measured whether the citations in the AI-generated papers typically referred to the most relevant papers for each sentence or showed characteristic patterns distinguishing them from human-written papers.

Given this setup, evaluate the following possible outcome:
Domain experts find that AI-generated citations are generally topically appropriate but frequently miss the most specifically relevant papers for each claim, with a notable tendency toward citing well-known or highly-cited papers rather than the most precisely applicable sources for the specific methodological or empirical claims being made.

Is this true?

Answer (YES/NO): YES